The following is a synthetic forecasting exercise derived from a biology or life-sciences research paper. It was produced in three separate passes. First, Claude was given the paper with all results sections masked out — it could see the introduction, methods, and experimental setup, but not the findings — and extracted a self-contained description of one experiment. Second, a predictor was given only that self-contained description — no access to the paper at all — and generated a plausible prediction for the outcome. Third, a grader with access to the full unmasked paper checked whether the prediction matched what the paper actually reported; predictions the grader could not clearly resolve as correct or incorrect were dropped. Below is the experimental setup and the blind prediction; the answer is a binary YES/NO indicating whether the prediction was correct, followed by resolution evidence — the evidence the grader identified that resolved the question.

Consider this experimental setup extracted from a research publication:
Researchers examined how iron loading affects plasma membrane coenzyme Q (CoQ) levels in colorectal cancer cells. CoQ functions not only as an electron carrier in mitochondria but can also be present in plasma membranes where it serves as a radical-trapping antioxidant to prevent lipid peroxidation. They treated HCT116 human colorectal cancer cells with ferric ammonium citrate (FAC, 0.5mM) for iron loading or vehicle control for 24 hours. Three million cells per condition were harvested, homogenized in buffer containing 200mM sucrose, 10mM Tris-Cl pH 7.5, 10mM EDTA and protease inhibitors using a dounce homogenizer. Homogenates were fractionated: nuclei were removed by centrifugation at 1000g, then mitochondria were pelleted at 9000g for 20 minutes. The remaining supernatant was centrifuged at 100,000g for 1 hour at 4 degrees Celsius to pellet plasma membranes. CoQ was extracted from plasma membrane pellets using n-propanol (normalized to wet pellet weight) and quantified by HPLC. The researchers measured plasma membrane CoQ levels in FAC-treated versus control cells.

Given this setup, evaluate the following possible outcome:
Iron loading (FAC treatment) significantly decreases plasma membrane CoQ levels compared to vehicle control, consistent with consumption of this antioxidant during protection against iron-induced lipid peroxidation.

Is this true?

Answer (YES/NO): NO